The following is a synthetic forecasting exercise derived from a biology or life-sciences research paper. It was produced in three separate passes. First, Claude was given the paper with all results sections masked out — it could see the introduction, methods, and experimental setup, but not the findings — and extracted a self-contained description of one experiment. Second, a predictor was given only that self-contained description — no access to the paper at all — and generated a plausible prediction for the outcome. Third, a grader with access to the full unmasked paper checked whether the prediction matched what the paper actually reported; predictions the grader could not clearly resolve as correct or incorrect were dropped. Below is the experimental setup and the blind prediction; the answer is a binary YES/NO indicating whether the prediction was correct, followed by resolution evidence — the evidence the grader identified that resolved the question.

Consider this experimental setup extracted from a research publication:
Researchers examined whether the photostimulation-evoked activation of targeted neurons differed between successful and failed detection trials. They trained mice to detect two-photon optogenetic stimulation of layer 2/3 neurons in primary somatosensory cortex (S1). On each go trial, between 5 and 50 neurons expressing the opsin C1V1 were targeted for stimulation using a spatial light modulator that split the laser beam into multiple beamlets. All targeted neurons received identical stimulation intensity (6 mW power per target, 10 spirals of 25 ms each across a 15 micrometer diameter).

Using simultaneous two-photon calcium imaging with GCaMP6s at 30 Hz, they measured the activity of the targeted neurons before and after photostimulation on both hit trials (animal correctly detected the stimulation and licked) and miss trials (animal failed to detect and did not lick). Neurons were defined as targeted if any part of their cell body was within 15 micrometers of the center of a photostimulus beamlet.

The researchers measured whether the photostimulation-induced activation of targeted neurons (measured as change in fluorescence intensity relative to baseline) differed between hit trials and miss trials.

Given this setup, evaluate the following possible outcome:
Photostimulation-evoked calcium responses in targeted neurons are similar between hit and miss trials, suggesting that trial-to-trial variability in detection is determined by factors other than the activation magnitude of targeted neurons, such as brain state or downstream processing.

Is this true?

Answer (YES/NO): YES